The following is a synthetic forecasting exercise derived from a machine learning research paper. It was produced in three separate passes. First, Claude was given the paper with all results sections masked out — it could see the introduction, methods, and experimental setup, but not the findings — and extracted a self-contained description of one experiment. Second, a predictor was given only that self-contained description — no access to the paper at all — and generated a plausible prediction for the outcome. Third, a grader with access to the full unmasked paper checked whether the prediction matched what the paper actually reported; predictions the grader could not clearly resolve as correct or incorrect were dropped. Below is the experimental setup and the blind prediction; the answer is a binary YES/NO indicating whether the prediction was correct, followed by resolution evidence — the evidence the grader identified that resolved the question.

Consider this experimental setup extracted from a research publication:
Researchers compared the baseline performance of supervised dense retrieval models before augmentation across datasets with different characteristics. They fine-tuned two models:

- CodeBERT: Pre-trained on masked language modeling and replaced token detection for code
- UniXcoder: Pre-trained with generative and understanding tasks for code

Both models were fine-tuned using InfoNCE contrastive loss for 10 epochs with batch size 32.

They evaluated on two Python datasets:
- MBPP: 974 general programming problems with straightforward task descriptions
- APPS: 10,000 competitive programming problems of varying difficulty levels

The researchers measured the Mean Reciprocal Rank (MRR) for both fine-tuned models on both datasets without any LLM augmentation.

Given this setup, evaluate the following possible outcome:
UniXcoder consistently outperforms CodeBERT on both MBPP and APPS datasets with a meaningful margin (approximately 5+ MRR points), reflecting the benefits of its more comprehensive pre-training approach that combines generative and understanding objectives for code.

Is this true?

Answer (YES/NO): NO